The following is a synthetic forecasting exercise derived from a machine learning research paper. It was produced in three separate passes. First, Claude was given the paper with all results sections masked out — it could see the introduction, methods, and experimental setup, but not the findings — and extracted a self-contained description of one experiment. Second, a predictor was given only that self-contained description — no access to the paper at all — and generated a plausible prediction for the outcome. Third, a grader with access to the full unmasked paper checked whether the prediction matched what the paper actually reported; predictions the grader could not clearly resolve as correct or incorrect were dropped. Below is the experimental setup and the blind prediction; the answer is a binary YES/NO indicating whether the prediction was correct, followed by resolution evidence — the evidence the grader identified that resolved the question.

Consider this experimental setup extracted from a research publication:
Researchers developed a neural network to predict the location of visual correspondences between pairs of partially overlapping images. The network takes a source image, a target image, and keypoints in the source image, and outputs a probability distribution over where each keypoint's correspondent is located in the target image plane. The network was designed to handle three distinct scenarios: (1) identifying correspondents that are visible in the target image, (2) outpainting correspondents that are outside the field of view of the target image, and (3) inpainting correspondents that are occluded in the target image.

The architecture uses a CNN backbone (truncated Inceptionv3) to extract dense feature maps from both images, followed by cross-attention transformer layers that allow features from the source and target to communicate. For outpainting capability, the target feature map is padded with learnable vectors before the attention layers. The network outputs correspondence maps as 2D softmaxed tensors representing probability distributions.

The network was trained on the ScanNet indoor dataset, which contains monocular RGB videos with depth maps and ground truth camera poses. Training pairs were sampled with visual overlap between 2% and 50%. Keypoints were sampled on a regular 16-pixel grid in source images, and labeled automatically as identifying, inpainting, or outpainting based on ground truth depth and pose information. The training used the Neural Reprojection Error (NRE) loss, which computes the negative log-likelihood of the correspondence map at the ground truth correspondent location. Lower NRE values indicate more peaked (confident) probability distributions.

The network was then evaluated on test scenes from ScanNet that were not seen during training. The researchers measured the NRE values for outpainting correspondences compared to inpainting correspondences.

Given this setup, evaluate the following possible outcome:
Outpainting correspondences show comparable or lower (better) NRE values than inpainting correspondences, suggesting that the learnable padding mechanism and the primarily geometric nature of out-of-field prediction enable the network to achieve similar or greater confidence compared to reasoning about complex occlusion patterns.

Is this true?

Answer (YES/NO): YES